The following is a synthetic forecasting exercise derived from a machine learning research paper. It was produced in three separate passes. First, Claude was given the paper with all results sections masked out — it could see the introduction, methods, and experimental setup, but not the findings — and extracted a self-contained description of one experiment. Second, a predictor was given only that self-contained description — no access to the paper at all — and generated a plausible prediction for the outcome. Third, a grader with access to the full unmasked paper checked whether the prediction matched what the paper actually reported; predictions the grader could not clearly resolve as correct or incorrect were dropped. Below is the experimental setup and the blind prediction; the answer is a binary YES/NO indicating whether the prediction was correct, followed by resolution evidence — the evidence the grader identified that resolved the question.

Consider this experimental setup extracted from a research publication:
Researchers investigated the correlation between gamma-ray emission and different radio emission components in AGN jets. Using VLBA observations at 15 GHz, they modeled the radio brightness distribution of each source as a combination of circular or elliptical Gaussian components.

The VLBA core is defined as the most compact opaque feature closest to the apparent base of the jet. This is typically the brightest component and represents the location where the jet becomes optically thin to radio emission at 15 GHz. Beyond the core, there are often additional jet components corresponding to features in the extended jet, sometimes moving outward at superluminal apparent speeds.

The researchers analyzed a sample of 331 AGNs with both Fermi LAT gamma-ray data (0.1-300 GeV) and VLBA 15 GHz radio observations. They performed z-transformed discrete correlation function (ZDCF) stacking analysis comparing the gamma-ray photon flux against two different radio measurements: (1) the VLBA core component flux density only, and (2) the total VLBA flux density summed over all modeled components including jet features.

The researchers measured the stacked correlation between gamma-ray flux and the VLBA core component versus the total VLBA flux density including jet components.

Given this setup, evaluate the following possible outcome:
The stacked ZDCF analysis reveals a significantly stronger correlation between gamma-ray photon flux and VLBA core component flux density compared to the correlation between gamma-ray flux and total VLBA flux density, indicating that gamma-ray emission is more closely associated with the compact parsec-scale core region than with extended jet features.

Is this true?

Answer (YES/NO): YES